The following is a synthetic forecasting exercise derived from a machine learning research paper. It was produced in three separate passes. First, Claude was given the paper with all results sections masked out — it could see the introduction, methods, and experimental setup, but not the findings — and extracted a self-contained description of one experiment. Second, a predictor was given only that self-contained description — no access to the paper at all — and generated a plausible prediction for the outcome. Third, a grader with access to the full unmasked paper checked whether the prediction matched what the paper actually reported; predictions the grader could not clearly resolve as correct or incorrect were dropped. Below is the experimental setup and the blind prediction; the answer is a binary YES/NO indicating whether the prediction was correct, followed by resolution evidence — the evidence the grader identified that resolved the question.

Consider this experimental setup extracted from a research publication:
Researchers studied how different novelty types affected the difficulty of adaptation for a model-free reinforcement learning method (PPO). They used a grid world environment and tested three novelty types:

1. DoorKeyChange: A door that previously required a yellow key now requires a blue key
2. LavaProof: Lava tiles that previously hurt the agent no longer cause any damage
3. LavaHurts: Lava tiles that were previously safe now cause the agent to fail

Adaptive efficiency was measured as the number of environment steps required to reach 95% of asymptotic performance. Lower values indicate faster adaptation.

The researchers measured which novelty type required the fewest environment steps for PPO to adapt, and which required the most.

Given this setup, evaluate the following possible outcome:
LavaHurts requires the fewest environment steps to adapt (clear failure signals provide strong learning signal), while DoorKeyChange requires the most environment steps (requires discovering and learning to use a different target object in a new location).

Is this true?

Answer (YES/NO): NO